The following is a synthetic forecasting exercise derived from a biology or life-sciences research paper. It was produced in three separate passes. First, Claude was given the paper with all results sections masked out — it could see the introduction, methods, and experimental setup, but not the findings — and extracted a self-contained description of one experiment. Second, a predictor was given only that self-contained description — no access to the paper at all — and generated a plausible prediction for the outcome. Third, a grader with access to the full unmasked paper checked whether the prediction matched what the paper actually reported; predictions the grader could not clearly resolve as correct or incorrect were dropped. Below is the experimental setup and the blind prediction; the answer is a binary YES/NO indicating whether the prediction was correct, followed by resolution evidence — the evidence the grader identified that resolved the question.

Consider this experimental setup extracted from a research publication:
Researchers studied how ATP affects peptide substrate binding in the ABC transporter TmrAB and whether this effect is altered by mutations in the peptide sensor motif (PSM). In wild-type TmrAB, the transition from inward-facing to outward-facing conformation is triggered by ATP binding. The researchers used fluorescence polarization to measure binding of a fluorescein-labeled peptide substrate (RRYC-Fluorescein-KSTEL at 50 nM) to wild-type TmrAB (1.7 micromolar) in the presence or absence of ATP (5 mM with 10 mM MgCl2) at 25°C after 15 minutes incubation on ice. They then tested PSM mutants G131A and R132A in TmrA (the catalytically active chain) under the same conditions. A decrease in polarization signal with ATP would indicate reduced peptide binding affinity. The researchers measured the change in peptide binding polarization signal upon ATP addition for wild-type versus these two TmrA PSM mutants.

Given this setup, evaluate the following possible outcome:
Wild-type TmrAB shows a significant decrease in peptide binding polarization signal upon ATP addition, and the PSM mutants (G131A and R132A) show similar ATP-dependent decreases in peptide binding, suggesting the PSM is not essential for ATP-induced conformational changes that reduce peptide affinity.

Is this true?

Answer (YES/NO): NO